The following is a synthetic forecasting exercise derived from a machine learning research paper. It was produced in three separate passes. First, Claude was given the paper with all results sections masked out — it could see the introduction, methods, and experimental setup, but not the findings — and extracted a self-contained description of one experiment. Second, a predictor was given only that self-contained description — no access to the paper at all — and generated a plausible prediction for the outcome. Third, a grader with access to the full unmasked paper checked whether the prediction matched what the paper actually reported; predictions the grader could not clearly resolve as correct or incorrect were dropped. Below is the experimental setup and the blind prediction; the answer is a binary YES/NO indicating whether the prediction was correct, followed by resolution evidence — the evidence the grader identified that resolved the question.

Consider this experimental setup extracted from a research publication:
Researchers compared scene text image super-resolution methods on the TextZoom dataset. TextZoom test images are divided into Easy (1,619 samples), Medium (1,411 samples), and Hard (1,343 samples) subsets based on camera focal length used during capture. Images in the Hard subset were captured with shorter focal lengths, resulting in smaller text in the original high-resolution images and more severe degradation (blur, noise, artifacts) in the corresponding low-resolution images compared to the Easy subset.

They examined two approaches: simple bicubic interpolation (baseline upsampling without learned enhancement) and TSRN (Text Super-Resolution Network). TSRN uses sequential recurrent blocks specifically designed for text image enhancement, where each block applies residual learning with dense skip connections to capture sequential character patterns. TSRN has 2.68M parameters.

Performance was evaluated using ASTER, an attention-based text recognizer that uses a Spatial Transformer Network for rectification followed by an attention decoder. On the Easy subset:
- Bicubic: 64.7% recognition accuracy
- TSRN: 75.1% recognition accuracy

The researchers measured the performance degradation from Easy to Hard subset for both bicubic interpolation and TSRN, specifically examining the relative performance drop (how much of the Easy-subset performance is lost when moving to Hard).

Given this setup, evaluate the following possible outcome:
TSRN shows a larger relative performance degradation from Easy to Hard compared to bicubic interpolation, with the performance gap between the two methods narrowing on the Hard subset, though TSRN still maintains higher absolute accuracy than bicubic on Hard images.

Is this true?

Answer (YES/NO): NO